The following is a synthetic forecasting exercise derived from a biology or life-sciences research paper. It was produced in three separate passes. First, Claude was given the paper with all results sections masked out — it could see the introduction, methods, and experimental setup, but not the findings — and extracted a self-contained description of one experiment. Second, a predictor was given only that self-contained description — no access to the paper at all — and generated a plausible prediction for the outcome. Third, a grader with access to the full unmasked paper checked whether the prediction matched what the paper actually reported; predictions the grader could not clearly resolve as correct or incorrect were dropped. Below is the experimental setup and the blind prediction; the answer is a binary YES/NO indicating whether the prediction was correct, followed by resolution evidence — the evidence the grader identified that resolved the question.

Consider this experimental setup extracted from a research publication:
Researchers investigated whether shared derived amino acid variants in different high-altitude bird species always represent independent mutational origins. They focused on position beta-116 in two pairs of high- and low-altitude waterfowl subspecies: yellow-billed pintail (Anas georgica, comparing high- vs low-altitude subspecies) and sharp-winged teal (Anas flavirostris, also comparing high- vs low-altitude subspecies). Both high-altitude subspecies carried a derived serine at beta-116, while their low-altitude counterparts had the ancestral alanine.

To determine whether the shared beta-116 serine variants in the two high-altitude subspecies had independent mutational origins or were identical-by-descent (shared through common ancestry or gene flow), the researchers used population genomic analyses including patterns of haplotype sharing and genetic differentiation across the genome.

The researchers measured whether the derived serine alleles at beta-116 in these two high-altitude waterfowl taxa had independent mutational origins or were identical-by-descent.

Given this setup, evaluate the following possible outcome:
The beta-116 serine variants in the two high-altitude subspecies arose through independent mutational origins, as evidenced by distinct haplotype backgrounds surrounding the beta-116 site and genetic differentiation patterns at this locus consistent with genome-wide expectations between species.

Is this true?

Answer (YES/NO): NO